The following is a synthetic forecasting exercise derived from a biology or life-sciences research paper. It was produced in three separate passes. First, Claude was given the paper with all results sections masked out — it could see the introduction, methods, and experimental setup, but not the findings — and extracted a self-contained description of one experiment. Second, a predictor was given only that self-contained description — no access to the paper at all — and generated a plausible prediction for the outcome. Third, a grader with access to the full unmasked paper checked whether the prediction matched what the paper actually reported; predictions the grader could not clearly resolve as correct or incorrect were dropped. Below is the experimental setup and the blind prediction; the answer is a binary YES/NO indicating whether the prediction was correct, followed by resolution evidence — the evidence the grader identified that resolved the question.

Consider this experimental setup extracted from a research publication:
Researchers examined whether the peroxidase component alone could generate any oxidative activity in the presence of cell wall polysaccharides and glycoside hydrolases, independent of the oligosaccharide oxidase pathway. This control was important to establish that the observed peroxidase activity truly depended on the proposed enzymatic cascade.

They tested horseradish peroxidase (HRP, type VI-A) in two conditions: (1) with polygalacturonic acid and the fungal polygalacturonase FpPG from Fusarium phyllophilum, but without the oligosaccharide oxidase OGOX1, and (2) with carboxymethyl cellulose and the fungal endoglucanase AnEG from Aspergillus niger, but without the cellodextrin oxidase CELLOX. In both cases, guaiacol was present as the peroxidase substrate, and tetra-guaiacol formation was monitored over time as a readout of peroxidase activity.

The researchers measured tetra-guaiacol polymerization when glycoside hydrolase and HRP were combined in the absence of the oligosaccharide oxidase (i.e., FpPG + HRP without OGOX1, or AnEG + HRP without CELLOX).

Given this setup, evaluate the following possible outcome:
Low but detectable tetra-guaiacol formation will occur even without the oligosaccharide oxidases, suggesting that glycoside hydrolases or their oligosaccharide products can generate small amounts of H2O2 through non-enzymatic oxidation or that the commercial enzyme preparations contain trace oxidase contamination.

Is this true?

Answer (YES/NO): NO